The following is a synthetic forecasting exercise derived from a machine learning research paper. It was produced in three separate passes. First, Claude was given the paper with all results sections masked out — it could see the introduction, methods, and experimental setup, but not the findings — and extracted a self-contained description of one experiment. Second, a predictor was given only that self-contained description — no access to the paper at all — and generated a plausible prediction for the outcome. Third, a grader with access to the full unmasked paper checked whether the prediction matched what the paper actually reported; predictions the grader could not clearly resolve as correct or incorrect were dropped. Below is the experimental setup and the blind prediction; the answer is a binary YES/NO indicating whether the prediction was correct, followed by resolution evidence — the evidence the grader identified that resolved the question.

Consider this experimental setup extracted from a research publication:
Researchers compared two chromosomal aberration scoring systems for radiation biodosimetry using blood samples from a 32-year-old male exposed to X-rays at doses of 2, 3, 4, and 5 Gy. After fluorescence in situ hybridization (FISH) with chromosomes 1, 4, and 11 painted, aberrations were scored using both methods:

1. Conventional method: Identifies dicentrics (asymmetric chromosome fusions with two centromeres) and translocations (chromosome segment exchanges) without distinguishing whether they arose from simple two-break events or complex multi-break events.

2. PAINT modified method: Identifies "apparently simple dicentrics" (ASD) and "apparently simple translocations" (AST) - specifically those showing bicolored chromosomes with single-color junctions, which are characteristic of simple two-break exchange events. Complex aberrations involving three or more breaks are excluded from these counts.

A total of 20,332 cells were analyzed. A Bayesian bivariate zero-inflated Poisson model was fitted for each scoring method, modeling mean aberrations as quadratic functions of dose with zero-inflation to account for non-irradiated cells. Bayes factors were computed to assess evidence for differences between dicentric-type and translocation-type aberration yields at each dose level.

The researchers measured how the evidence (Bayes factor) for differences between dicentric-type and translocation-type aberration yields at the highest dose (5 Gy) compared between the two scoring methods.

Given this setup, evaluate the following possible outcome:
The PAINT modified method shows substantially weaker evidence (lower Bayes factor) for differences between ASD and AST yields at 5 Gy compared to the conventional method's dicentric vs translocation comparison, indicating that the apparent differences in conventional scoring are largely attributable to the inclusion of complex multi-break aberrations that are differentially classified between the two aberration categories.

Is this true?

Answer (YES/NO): NO